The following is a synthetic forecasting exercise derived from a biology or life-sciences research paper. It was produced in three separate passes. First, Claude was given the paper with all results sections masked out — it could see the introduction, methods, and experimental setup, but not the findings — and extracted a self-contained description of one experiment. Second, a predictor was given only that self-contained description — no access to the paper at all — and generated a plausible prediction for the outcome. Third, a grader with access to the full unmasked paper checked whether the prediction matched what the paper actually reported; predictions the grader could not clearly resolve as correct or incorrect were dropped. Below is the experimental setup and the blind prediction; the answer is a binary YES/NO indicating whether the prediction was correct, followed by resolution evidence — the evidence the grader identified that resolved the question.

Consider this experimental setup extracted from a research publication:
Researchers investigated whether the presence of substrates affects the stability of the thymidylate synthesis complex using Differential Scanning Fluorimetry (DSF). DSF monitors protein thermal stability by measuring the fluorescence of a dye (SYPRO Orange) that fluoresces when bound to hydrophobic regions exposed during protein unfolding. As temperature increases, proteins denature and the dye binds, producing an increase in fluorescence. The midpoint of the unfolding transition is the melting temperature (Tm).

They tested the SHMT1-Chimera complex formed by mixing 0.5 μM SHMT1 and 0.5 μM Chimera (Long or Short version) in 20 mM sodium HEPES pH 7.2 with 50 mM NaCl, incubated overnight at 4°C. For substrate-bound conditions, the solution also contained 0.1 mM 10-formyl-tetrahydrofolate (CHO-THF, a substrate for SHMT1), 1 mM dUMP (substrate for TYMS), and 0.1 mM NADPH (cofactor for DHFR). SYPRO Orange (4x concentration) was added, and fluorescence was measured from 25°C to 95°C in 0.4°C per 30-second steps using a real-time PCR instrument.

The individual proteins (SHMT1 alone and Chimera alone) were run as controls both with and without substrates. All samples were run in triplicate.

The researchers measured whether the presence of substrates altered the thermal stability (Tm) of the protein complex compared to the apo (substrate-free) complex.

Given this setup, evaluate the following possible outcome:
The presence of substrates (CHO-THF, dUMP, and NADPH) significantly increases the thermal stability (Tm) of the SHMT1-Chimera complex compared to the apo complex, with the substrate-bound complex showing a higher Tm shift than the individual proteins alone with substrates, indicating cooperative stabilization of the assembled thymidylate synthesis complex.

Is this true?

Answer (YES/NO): NO